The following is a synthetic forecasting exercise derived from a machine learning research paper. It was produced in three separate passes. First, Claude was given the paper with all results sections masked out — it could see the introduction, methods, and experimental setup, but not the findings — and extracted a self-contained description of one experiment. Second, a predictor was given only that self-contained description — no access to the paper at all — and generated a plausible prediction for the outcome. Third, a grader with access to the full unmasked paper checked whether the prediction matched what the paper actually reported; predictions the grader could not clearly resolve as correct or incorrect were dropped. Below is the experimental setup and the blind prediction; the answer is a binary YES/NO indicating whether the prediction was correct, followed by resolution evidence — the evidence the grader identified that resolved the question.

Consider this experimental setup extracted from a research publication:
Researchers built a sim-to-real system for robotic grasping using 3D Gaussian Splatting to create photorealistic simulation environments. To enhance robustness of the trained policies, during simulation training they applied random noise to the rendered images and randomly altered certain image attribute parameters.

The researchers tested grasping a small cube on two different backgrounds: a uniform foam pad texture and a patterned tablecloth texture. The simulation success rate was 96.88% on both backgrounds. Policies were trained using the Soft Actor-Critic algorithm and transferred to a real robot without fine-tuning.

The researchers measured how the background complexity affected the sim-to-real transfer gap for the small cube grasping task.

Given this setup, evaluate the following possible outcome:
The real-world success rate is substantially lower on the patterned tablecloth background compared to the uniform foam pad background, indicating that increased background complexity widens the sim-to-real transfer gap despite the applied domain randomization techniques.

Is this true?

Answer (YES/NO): YES